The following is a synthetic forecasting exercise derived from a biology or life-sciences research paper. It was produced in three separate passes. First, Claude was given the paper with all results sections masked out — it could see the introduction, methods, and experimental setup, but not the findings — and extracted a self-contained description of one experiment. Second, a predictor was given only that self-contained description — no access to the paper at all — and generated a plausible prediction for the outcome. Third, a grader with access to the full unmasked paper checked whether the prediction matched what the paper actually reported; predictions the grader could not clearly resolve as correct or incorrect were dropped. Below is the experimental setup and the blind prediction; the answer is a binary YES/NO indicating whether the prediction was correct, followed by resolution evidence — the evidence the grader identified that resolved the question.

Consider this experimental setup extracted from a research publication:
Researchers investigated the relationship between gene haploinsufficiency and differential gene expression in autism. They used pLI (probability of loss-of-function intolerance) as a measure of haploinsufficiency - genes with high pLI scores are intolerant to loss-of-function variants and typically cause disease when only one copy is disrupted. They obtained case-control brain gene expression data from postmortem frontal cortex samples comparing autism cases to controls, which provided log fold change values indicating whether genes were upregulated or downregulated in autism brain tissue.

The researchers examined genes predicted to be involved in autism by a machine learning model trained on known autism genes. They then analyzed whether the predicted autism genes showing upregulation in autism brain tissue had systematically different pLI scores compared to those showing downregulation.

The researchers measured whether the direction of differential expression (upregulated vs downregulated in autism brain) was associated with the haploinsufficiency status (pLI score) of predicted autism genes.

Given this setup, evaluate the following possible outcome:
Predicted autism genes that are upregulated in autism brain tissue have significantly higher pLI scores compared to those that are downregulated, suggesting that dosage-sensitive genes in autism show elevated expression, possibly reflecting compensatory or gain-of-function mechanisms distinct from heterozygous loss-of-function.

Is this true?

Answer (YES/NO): NO